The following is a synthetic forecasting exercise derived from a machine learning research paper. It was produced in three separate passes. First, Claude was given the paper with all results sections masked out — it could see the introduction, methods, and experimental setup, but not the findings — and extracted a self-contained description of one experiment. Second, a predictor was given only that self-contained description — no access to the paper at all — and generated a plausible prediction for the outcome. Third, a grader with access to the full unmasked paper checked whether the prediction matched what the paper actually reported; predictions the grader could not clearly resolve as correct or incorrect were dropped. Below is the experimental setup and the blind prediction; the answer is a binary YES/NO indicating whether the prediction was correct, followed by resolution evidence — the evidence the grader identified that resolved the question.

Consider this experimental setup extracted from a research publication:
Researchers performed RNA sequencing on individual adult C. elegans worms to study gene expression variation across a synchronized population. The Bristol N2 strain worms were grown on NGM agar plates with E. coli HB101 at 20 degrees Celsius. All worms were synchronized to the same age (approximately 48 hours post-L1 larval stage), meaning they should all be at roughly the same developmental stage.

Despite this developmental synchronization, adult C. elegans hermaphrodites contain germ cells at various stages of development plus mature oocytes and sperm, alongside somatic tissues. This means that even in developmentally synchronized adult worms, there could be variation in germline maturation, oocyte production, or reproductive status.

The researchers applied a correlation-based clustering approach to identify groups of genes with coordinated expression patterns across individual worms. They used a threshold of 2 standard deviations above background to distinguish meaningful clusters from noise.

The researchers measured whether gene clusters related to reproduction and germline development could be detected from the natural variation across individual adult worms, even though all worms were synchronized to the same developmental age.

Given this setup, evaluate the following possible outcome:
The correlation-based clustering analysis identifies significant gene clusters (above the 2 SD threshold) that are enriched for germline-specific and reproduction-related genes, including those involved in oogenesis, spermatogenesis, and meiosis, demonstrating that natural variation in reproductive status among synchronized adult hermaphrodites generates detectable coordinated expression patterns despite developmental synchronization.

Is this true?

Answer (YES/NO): YES